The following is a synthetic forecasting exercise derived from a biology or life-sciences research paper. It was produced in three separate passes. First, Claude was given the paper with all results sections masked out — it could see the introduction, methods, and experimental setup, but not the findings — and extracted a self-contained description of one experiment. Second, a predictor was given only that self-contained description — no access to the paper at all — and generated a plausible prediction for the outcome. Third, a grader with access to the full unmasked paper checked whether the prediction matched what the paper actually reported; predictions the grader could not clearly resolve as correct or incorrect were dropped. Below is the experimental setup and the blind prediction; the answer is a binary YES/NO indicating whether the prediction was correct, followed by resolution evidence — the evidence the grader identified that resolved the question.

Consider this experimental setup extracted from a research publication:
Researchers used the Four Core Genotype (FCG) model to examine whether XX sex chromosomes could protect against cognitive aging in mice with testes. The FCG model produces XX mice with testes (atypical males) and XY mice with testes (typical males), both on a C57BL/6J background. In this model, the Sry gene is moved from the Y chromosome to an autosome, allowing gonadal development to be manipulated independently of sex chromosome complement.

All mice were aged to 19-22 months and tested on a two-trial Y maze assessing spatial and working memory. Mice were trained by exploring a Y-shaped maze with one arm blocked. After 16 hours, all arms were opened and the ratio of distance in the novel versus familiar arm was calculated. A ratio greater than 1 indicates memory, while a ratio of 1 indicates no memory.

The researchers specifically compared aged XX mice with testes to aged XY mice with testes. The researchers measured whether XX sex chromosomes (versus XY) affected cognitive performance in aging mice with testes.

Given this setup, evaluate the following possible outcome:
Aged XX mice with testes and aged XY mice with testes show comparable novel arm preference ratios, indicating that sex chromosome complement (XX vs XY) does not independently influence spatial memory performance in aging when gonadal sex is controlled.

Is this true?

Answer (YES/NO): NO